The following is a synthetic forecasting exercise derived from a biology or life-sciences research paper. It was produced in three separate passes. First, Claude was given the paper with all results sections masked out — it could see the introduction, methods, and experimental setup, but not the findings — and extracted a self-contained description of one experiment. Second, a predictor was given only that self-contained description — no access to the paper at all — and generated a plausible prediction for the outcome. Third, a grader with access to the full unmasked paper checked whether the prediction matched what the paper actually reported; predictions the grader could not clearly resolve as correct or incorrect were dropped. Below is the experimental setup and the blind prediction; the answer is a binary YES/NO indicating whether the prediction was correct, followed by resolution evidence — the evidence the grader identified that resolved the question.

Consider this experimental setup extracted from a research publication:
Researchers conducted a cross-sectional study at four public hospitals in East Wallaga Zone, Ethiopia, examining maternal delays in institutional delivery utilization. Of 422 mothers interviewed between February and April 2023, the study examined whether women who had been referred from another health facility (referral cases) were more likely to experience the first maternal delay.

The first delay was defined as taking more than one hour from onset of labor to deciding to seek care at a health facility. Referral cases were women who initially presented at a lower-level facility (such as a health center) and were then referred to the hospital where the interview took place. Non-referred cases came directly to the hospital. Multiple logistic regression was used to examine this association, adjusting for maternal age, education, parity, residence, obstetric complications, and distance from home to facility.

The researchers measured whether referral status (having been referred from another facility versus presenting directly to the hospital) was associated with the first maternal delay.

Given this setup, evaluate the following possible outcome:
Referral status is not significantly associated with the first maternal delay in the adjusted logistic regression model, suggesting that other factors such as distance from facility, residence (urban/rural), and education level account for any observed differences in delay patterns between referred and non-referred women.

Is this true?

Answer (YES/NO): NO